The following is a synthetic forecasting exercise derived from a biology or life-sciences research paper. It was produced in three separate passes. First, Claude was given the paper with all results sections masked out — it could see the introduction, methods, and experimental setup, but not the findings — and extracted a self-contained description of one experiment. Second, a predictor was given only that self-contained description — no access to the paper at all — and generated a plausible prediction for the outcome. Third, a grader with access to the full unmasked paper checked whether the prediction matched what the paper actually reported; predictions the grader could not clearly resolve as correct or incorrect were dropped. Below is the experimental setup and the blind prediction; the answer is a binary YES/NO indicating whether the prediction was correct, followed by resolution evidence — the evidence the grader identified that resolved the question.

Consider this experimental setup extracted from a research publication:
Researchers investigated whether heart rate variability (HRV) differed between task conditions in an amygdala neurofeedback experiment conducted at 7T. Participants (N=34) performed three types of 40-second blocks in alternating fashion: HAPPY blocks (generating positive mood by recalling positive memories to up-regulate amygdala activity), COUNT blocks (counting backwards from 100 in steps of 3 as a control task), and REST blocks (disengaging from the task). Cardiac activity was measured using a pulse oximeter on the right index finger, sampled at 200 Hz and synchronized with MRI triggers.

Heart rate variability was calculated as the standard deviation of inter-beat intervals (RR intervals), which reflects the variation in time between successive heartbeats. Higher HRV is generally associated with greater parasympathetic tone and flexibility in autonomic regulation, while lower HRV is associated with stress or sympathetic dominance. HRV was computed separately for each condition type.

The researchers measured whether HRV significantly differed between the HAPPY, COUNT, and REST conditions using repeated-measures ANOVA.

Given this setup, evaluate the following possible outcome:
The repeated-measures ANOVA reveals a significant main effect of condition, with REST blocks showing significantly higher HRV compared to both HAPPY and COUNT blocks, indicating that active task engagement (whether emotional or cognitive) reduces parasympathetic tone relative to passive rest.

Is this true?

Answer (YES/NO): NO